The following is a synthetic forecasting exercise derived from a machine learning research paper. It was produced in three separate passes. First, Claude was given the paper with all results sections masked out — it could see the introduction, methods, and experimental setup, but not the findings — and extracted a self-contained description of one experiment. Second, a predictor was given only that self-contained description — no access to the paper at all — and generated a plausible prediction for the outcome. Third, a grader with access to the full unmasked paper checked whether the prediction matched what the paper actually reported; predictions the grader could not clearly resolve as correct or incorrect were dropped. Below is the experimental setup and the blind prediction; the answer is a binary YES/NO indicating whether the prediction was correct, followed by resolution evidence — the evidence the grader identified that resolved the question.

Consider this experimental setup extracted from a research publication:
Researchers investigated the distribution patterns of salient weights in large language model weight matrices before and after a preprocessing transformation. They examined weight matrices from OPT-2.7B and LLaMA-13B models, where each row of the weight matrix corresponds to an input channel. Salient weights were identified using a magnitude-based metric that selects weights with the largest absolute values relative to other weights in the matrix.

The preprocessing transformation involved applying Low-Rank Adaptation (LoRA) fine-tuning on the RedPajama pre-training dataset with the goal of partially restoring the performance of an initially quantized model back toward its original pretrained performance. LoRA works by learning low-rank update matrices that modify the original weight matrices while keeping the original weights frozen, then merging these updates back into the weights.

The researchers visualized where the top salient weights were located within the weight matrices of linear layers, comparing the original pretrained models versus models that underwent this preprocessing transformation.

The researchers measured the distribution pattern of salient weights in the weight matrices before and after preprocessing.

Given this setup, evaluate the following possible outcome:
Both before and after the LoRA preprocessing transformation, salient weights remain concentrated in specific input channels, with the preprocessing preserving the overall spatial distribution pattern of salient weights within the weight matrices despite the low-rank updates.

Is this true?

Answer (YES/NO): NO